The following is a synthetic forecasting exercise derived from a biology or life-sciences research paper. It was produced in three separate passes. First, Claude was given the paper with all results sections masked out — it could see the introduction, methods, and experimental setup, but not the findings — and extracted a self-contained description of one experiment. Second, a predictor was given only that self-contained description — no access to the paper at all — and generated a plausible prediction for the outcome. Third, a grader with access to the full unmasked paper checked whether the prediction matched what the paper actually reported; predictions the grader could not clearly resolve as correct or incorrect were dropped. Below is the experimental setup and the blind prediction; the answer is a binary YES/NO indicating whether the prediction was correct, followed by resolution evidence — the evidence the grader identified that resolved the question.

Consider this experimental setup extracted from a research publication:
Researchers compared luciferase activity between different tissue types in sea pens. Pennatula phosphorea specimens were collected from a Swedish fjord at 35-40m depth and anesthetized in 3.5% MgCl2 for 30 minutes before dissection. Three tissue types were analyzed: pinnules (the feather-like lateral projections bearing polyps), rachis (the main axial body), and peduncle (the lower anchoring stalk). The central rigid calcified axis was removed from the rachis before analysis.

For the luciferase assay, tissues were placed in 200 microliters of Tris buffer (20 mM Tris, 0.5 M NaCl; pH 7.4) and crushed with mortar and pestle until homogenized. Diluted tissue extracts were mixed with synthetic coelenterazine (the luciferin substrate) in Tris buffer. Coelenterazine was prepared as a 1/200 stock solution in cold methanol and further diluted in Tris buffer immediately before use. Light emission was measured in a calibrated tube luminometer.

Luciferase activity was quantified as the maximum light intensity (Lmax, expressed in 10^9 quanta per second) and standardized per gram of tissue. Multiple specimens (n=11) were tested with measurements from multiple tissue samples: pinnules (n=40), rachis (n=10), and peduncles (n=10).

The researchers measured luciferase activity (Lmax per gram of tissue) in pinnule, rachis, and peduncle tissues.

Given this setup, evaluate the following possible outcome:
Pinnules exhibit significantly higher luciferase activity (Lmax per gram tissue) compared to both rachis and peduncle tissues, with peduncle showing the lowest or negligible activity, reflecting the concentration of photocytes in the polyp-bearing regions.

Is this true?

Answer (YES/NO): NO